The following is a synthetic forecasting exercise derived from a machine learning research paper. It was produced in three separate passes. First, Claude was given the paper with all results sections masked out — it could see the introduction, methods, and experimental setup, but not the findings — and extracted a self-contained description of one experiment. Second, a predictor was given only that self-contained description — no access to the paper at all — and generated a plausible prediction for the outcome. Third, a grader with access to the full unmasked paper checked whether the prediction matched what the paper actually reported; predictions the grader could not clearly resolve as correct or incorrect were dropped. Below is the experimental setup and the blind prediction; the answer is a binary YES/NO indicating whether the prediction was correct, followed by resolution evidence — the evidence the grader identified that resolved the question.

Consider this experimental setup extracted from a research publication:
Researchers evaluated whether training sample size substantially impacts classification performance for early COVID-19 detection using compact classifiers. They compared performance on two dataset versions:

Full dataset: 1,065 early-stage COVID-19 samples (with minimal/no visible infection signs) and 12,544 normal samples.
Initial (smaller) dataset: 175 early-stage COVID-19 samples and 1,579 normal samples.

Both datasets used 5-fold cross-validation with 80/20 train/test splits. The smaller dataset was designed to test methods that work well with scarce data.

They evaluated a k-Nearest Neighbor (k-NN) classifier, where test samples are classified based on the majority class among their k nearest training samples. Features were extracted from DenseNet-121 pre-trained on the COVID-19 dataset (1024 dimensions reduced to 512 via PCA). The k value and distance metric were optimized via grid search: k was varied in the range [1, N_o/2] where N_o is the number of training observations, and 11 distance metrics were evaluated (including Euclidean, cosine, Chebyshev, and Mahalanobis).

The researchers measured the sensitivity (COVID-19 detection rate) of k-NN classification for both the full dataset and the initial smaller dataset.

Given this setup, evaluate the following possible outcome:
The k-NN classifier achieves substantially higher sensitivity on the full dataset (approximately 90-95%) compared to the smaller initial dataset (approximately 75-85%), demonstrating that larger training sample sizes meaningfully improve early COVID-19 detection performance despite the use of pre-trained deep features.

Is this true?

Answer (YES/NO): NO